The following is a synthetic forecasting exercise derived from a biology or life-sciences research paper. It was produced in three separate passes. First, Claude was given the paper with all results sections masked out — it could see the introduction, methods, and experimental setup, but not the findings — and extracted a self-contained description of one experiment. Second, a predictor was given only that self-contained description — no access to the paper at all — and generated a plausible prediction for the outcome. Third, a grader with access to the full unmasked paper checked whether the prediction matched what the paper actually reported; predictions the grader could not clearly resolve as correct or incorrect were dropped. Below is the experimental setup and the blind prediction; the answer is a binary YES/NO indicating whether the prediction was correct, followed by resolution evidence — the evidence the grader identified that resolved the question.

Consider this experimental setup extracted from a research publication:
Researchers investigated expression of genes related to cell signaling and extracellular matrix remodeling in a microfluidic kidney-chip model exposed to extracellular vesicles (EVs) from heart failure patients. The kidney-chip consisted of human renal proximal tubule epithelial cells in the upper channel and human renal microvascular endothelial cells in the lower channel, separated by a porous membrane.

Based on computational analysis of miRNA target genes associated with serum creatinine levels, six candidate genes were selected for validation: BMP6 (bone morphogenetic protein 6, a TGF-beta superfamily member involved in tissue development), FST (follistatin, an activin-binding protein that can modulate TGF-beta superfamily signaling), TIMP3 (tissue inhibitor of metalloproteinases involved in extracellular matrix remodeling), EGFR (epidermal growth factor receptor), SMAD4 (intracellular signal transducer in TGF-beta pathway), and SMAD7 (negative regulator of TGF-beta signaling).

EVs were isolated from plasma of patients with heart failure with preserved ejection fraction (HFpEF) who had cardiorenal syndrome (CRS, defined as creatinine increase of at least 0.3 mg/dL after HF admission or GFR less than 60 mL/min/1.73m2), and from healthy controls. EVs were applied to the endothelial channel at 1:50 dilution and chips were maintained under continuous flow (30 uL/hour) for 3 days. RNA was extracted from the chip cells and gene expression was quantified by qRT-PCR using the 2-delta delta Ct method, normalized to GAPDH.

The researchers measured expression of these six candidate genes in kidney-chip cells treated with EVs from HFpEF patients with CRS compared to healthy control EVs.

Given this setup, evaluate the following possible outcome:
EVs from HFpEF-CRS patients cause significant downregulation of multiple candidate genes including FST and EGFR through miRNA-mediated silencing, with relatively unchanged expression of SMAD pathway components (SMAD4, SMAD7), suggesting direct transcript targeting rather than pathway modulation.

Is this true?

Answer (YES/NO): NO